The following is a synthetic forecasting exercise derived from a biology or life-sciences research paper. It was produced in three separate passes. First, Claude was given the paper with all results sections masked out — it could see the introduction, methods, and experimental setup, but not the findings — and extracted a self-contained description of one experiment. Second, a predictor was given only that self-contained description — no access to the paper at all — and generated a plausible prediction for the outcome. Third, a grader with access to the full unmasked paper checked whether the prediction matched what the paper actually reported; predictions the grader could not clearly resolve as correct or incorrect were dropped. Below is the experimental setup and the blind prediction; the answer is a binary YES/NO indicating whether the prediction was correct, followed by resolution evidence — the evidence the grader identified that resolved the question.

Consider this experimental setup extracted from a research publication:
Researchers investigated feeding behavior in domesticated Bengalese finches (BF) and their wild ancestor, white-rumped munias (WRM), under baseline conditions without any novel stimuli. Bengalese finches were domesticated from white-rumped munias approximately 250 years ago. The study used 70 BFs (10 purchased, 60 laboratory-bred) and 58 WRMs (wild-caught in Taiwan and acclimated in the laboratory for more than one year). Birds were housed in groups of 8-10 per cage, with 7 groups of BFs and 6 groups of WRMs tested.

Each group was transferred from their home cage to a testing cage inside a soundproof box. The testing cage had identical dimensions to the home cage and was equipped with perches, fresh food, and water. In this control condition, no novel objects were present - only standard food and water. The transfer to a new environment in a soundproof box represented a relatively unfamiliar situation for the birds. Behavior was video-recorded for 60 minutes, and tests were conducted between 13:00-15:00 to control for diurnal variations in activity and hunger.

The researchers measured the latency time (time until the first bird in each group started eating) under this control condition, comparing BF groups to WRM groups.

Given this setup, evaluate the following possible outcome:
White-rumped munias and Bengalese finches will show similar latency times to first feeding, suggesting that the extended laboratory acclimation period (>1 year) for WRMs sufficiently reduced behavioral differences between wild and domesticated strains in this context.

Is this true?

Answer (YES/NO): NO